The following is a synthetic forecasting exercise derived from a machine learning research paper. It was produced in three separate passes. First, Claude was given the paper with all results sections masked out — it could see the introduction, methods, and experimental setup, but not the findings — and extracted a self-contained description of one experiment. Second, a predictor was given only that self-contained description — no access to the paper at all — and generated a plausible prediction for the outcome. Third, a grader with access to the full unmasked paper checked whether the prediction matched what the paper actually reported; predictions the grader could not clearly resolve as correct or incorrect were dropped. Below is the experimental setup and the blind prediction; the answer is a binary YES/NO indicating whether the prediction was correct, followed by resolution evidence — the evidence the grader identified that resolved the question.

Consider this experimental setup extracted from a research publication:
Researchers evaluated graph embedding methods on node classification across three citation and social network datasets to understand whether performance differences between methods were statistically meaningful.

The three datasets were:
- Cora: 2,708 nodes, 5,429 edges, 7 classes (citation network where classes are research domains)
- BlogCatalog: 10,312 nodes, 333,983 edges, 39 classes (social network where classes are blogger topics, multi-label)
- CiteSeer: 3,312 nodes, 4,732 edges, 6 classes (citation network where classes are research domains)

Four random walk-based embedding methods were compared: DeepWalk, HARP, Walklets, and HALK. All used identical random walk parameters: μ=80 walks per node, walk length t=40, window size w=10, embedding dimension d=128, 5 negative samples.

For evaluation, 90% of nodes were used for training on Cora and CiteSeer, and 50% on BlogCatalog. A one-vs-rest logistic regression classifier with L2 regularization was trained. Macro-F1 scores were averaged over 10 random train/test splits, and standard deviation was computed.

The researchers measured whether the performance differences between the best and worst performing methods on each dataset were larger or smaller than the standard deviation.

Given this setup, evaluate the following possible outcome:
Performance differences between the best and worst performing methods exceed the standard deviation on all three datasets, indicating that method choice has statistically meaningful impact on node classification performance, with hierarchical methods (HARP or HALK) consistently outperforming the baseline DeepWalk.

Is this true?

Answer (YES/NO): NO